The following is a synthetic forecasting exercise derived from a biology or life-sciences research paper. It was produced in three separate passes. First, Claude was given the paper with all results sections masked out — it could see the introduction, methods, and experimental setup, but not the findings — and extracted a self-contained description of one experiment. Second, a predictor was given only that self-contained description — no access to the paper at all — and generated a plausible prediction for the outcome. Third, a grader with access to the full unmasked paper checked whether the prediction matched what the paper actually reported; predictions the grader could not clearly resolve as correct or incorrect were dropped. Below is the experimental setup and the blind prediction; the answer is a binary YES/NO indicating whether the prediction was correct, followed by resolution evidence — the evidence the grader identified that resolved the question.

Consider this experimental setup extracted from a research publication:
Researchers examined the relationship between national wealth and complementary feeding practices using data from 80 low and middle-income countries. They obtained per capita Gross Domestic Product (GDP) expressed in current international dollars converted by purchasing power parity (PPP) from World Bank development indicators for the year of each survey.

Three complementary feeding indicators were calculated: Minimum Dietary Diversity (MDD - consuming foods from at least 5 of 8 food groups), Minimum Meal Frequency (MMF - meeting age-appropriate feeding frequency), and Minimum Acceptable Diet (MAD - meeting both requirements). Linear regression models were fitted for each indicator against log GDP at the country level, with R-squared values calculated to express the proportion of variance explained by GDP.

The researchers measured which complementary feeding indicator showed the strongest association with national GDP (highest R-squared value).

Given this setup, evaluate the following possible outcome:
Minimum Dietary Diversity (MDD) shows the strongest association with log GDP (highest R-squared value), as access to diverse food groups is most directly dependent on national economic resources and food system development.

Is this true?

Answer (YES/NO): YES